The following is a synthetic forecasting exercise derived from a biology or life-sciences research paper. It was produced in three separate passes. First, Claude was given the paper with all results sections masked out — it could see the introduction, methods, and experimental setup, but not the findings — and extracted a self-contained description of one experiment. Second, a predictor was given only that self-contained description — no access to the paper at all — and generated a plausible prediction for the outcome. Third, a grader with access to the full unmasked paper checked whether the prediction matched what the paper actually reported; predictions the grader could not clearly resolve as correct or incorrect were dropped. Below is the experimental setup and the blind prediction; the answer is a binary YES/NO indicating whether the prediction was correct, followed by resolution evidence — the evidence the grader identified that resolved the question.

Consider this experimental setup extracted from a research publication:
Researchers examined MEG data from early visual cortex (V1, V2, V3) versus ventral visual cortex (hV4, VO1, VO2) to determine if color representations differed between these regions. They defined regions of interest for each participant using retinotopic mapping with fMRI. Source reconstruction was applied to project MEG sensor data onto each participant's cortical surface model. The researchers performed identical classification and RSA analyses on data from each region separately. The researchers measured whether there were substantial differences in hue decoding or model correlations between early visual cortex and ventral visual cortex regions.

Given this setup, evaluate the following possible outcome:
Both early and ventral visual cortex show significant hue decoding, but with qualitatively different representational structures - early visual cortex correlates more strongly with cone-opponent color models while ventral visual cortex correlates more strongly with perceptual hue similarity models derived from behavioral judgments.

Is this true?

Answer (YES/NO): NO